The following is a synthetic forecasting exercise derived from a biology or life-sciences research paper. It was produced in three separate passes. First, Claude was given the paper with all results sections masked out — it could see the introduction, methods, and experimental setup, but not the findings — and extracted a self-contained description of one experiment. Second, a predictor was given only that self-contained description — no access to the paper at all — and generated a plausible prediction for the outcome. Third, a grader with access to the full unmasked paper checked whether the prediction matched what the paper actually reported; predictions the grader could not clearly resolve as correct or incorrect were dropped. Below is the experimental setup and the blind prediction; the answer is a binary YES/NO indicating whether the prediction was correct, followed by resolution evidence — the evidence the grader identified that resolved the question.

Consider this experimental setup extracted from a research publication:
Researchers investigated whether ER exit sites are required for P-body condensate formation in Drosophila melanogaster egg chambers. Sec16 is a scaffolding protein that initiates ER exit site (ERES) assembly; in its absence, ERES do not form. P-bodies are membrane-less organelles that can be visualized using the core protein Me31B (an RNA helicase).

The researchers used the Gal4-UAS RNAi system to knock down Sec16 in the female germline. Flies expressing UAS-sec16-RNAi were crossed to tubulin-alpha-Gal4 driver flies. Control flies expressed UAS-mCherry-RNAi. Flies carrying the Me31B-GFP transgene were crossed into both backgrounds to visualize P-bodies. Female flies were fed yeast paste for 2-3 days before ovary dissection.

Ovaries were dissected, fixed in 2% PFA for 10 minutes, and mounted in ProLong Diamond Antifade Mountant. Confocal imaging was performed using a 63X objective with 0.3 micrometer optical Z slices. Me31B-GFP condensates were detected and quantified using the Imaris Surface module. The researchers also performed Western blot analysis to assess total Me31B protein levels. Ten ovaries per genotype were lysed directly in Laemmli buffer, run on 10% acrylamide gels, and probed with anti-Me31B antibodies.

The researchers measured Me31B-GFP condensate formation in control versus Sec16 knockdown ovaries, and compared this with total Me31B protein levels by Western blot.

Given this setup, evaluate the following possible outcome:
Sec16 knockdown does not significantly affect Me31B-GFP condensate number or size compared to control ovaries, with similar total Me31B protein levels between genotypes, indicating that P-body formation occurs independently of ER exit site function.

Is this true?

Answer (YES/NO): NO